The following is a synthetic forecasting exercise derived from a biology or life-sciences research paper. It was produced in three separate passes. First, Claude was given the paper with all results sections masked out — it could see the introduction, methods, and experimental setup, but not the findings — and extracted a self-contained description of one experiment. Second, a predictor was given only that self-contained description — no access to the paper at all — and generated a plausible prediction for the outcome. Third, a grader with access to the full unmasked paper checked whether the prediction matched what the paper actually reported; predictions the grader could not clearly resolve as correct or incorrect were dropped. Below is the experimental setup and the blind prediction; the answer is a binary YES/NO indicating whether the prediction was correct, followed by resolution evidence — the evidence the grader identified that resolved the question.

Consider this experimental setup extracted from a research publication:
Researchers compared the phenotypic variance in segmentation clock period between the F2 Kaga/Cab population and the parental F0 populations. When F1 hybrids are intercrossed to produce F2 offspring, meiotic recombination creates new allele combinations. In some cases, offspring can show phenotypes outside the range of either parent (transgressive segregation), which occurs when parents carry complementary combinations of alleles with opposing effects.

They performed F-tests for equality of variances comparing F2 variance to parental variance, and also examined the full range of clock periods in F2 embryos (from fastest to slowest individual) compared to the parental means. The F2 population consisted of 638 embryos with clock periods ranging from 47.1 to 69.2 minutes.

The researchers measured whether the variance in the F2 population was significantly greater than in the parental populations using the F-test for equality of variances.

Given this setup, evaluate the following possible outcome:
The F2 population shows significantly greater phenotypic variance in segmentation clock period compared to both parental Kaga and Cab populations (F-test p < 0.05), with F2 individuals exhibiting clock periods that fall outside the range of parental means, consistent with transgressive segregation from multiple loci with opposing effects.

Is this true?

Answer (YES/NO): NO